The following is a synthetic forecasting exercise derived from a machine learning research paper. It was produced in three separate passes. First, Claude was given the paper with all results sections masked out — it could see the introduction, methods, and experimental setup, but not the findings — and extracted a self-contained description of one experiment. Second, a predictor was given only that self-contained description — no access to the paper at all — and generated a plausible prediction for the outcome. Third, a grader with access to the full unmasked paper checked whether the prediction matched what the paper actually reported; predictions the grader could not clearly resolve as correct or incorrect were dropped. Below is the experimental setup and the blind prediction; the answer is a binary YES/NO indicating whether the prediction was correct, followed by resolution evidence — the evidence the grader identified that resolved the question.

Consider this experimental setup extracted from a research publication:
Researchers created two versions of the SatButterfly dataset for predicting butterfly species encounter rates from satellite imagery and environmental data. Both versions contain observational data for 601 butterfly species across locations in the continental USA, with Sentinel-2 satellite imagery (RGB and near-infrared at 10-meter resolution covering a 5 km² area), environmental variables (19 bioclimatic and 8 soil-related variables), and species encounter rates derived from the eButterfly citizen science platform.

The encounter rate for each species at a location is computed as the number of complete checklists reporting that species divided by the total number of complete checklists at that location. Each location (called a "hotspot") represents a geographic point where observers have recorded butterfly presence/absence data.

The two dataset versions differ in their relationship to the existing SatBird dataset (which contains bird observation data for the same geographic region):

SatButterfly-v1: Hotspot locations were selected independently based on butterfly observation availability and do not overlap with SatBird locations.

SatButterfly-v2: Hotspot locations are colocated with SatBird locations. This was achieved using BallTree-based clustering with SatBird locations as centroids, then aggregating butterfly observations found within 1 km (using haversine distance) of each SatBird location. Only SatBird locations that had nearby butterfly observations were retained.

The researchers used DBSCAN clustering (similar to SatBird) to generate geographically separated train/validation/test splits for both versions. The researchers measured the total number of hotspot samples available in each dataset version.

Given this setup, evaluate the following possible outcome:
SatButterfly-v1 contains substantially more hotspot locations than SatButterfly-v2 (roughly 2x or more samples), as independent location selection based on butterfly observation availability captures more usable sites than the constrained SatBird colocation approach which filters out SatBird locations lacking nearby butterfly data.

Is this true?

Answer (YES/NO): NO